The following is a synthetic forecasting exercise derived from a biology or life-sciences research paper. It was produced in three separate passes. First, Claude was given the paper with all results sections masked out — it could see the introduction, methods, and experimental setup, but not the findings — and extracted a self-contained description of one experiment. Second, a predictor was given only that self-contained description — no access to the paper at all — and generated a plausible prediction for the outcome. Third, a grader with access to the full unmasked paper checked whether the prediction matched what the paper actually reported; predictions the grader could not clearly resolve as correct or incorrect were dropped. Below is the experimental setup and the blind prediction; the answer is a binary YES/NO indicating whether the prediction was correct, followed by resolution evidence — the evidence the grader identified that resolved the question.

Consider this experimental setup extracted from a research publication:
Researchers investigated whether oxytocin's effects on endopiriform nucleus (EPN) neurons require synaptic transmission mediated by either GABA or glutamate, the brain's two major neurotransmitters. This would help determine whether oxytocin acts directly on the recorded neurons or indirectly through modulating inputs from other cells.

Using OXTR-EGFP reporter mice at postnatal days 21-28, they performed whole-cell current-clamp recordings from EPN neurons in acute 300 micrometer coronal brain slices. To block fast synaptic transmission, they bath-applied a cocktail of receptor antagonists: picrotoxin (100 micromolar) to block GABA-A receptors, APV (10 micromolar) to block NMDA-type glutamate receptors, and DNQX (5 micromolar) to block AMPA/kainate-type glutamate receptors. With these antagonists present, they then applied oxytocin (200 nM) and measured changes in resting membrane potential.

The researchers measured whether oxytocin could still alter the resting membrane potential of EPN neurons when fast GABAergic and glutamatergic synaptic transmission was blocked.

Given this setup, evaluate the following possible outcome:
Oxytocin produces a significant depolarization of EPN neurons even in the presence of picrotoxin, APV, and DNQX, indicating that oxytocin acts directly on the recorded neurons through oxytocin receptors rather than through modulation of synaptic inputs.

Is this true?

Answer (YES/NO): YES